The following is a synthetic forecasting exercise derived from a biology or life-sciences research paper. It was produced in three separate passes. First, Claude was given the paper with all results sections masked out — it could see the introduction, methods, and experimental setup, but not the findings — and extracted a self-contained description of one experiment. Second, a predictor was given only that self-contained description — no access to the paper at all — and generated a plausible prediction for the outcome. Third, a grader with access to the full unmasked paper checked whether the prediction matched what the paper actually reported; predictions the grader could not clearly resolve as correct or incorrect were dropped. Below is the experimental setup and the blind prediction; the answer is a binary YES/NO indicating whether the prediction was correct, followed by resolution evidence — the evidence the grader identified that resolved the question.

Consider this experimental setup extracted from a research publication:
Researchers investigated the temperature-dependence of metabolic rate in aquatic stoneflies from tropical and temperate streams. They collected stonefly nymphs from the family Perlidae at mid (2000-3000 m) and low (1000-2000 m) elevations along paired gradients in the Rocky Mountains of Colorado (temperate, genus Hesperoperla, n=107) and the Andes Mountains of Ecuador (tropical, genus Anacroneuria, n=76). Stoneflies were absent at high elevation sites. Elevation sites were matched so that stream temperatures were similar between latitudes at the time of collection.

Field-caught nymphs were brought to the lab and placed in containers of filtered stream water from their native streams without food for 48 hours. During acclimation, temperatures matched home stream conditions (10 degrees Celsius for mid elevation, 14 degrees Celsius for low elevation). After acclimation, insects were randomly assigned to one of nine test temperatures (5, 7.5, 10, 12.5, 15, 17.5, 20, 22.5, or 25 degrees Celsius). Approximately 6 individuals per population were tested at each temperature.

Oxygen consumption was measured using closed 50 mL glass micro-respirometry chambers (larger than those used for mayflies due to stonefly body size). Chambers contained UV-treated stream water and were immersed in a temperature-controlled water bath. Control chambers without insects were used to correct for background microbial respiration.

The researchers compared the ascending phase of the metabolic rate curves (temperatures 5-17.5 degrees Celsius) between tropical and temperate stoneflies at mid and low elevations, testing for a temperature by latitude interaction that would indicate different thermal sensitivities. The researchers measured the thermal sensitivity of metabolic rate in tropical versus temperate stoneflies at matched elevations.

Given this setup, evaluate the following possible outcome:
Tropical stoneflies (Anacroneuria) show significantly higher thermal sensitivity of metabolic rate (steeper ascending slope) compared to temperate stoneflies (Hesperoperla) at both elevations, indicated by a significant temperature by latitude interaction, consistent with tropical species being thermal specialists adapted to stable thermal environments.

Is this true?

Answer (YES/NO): NO